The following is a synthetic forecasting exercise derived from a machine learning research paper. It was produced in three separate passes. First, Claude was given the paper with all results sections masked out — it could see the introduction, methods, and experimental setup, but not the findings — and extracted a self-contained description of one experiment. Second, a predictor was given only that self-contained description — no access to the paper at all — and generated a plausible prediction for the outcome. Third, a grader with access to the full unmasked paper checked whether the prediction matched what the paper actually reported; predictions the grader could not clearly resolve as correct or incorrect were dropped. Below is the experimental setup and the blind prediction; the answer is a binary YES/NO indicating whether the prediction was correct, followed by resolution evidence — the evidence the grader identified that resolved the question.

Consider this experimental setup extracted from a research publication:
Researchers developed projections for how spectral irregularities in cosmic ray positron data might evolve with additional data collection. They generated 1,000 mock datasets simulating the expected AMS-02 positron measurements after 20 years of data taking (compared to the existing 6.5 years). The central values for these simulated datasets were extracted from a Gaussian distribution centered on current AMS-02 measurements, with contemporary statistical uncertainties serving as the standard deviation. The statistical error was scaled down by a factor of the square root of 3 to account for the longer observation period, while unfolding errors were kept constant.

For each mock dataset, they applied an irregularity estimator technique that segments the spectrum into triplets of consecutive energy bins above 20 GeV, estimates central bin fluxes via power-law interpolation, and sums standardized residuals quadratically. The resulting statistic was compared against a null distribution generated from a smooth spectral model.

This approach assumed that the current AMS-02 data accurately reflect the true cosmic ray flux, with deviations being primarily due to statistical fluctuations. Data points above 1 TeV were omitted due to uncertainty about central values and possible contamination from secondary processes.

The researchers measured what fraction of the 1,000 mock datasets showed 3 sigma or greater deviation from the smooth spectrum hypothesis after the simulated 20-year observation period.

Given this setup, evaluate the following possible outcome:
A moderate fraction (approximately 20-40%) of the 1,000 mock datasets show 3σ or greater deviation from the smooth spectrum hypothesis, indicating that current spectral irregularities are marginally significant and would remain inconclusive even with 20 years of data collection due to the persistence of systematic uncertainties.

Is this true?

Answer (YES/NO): NO